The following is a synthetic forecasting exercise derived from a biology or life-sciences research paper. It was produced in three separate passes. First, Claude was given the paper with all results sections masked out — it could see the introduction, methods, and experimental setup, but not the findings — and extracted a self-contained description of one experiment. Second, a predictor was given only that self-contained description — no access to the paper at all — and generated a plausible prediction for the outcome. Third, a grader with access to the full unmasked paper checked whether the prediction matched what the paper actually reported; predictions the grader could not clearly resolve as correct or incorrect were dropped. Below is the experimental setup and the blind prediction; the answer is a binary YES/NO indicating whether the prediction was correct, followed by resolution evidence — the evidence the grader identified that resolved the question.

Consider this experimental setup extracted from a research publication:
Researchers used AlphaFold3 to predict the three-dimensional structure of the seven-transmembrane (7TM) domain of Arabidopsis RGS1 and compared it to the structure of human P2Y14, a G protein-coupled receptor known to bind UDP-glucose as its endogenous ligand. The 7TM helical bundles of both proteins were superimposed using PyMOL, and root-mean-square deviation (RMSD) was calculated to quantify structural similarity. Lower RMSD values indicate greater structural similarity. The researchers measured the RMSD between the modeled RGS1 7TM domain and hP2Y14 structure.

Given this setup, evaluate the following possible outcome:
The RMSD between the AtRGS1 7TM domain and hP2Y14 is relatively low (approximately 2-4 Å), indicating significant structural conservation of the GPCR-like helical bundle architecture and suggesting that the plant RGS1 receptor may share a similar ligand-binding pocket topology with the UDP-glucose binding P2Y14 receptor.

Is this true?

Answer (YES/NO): NO